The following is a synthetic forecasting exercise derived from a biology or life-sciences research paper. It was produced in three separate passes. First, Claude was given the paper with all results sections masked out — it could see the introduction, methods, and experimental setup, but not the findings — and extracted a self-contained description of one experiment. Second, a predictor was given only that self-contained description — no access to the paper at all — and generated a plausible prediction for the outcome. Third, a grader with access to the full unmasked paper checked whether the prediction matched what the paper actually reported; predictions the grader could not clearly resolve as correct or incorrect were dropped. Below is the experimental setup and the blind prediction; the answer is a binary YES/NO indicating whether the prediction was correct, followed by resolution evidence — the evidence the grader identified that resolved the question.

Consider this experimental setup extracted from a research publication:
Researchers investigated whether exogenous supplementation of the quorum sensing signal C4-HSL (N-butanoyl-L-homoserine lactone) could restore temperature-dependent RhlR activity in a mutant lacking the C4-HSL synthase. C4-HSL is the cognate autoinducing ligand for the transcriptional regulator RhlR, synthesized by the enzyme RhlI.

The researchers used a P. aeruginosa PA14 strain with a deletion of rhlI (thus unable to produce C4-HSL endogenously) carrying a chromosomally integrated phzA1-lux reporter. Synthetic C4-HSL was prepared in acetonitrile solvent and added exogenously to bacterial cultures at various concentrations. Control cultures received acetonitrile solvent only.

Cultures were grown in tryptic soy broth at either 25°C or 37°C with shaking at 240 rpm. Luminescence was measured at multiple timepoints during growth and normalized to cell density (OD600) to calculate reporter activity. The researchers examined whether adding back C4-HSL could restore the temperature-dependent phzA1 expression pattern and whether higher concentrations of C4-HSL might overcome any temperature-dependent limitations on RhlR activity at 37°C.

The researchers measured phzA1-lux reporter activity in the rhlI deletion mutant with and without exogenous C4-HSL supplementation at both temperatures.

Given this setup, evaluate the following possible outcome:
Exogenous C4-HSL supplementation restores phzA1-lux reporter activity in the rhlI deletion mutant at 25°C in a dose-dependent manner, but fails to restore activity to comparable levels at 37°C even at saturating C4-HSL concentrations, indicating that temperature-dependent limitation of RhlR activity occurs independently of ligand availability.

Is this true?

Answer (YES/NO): YES